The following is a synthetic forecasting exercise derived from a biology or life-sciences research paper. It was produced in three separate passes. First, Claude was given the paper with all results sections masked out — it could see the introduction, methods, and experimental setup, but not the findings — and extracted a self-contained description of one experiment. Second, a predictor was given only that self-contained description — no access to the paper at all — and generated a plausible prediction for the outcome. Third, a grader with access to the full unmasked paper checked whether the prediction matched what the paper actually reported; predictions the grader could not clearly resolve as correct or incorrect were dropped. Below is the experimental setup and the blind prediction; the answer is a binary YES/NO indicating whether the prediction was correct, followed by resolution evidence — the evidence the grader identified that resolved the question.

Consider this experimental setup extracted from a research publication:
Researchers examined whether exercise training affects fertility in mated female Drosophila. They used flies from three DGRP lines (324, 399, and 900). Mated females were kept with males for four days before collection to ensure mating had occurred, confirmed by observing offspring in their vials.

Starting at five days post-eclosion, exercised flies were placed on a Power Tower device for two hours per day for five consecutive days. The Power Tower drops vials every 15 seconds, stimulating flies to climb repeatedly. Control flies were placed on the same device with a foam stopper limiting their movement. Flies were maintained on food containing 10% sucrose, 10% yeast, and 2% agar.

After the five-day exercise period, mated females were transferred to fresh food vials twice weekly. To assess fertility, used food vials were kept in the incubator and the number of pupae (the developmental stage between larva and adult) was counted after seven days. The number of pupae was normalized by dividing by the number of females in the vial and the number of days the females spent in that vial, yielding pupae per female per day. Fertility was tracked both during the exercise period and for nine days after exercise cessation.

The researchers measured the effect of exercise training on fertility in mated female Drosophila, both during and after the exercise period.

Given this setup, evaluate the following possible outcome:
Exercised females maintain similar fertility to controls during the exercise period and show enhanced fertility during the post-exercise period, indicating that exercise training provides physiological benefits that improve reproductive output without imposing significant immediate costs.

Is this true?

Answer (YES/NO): NO